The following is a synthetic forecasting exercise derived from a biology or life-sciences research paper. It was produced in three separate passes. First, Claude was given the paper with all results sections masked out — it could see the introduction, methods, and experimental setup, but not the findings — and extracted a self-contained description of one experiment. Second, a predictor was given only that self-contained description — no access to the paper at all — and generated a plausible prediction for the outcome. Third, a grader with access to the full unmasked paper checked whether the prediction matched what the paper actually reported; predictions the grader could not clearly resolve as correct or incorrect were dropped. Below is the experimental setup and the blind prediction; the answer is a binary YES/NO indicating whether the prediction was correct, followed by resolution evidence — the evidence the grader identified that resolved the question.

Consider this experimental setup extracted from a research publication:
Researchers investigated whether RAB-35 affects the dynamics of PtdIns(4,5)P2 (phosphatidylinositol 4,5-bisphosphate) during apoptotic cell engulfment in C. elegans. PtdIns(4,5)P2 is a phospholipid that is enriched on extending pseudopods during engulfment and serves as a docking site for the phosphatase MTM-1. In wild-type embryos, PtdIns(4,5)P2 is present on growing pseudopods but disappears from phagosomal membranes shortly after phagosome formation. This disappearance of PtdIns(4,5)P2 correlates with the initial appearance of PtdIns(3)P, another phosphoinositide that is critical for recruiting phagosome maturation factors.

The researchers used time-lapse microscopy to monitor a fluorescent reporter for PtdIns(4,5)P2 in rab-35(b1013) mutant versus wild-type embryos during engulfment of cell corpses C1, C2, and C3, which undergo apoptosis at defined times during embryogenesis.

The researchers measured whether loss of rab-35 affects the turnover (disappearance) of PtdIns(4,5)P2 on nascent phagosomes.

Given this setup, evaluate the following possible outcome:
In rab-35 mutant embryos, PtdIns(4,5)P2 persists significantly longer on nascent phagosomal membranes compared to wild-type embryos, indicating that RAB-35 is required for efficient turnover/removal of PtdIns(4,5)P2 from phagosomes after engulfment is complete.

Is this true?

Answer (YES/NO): YES